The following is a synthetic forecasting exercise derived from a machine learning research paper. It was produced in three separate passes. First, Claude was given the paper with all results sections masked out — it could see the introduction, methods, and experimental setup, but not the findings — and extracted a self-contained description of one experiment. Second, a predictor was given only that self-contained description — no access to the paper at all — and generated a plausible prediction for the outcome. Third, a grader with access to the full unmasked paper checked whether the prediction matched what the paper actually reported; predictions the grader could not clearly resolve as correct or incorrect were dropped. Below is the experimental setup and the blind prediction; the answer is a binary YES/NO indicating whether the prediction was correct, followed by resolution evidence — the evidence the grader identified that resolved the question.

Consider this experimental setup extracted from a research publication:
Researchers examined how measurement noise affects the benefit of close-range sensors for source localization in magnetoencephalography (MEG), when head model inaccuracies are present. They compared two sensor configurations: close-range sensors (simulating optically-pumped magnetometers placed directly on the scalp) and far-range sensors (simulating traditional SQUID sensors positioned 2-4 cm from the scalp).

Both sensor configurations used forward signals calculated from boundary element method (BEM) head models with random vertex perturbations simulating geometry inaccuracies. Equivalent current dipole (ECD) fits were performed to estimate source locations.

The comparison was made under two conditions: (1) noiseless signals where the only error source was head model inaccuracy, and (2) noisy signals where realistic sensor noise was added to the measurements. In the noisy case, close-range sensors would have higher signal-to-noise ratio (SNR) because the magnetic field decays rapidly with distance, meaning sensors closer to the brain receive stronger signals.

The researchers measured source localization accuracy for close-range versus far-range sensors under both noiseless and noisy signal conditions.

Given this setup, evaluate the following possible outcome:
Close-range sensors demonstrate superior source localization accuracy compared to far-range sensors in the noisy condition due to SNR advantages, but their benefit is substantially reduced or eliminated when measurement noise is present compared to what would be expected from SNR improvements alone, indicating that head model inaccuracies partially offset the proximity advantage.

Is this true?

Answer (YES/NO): NO